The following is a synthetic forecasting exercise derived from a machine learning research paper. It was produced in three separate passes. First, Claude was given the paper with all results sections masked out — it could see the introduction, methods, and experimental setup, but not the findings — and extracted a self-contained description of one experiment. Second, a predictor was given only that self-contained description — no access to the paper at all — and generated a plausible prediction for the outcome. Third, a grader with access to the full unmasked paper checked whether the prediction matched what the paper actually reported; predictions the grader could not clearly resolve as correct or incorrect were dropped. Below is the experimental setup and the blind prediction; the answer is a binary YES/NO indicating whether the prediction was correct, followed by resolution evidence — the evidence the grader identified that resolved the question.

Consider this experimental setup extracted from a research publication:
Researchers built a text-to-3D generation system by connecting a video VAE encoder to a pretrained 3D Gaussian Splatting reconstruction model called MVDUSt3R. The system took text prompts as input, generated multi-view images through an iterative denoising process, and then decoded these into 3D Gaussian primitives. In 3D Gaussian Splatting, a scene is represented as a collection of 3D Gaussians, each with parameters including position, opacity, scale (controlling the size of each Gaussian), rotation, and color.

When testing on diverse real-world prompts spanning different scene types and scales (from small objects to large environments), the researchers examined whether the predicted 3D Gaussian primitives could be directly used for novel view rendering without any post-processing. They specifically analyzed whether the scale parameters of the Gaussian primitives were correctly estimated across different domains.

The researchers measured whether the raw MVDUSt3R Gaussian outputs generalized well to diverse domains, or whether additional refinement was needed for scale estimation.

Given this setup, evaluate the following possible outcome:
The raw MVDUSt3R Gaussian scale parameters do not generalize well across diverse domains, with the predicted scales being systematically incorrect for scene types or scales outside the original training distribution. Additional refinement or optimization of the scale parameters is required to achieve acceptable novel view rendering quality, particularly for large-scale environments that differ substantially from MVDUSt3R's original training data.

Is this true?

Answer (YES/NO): YES